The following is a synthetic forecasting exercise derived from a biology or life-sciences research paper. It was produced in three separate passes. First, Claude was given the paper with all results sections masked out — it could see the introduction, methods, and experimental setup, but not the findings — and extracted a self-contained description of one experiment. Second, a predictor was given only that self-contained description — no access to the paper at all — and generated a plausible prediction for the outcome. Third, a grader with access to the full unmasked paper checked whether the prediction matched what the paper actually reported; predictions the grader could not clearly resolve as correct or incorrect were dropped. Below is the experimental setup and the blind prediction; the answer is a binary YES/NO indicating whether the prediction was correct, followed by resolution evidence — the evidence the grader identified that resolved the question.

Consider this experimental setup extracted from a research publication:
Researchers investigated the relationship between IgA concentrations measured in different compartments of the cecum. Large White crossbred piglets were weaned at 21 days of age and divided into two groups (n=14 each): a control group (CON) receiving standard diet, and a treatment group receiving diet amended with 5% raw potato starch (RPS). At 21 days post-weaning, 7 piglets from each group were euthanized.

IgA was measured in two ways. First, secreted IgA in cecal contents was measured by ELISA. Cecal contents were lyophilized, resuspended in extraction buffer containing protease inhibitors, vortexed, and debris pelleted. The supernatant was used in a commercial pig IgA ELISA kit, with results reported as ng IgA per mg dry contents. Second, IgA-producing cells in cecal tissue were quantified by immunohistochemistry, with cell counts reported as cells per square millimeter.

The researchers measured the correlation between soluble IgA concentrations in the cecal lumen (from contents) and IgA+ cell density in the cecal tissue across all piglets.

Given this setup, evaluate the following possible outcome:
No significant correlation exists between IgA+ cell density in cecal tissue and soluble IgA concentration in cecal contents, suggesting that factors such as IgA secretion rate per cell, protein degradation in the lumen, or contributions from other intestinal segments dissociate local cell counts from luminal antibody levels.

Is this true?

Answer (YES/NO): YES